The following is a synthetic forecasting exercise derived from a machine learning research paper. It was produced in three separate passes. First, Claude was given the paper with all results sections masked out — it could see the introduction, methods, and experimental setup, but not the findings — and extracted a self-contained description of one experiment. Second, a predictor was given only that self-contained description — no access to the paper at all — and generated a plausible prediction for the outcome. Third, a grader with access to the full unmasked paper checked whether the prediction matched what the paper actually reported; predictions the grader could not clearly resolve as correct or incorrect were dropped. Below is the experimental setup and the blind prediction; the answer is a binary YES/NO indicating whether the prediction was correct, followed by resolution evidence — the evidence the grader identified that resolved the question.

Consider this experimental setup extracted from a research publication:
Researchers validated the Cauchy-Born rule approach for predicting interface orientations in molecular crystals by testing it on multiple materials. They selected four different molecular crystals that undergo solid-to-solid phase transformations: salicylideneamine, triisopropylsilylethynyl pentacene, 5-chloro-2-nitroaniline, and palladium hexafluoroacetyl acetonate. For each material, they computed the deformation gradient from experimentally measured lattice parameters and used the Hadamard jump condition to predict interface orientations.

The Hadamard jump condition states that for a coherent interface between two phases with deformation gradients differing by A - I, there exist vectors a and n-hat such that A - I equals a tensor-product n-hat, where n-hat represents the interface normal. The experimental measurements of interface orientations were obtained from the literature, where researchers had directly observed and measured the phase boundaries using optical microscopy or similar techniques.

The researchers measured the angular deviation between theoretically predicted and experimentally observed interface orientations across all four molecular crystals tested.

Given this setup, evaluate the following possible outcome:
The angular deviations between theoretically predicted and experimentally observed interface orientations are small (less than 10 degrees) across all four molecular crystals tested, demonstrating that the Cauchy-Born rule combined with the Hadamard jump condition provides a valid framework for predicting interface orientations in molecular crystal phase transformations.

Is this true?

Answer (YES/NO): YES